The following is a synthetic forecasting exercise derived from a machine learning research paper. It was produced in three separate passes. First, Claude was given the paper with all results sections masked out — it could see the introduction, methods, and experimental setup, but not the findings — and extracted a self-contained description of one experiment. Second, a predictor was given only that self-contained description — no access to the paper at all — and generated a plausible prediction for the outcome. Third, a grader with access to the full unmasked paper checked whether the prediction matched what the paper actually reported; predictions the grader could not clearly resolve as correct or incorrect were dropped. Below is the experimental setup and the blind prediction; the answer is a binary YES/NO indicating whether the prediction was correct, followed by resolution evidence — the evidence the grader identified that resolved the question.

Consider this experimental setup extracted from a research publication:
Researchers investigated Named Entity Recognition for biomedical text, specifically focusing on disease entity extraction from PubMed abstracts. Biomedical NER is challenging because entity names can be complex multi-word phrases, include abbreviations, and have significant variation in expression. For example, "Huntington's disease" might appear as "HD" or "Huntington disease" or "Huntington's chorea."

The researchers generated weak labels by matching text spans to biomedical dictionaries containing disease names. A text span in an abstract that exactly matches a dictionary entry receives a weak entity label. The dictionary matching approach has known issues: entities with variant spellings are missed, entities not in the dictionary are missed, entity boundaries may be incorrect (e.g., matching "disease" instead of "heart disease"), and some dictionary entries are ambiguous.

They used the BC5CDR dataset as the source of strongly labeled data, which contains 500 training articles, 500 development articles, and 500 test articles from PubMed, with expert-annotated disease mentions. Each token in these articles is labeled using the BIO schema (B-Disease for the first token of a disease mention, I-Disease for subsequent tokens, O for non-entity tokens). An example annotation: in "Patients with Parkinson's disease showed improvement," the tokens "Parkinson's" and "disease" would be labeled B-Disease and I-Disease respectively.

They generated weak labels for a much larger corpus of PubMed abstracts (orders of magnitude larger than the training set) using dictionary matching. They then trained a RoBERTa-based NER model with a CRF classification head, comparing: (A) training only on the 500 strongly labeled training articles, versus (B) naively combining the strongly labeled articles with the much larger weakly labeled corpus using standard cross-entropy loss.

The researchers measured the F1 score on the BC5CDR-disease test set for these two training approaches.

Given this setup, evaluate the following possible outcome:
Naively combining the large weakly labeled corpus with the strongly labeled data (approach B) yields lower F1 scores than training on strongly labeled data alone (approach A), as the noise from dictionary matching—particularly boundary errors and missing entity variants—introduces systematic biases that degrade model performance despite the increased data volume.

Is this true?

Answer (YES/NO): NO